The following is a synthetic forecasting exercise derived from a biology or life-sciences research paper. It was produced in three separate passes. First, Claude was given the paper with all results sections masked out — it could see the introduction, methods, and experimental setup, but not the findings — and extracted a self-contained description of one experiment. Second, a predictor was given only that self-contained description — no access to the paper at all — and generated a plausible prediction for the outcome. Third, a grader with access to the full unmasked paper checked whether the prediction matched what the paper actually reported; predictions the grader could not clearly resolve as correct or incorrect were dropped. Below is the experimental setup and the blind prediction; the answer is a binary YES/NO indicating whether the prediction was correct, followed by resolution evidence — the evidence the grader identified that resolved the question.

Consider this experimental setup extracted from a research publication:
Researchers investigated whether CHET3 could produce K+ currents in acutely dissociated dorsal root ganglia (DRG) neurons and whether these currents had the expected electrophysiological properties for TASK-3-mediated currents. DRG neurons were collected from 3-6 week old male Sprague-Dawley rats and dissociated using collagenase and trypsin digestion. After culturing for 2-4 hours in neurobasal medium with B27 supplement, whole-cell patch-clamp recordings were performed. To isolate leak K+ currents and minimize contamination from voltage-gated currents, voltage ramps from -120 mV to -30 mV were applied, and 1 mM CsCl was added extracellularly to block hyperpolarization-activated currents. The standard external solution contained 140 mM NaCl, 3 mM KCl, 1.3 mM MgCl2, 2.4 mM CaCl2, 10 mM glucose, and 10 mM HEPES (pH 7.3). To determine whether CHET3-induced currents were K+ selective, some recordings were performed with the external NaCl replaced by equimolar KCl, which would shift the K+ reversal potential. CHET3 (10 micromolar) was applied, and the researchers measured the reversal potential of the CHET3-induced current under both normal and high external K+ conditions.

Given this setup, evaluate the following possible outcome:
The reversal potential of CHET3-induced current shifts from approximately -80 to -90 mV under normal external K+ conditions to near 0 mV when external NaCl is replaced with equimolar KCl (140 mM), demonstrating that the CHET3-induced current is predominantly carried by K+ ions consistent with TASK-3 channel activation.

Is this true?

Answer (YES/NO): NO